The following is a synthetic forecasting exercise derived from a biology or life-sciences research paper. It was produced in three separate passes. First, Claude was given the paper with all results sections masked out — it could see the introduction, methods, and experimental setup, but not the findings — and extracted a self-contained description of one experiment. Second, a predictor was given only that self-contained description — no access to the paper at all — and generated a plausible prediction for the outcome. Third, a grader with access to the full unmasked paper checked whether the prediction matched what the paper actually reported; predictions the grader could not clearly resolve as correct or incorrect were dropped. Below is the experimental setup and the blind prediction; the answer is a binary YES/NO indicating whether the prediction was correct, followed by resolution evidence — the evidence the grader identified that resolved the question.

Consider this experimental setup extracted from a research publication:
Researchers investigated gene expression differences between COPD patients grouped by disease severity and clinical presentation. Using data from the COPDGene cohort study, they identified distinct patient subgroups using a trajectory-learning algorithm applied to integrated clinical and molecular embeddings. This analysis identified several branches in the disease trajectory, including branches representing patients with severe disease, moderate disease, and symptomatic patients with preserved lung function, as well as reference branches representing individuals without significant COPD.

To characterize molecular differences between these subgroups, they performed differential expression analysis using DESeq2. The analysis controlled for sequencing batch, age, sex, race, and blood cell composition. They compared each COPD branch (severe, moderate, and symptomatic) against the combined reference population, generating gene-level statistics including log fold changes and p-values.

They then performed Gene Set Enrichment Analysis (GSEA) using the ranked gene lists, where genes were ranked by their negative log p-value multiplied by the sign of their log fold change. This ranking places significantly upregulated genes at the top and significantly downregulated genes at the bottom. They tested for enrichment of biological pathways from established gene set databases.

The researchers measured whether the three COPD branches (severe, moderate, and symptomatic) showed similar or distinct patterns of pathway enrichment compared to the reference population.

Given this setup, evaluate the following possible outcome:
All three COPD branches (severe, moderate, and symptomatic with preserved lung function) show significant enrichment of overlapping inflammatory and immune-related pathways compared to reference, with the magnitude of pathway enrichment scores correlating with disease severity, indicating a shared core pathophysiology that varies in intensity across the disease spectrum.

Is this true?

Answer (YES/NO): NO